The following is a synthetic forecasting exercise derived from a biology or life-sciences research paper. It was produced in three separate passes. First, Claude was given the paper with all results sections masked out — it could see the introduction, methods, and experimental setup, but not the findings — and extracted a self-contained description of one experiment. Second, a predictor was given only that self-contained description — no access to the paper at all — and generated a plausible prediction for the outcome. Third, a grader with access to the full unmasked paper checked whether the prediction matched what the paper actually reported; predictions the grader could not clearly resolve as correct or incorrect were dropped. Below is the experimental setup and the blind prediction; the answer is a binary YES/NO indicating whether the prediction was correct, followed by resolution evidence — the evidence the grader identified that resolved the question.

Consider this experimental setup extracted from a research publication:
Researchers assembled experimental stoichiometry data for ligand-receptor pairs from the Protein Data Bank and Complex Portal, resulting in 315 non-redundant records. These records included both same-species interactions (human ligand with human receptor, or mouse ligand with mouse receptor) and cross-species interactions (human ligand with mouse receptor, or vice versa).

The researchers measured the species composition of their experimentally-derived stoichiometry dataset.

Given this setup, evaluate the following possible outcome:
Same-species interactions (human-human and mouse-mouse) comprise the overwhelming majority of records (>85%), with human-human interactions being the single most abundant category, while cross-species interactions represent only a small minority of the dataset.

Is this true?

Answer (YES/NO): YES